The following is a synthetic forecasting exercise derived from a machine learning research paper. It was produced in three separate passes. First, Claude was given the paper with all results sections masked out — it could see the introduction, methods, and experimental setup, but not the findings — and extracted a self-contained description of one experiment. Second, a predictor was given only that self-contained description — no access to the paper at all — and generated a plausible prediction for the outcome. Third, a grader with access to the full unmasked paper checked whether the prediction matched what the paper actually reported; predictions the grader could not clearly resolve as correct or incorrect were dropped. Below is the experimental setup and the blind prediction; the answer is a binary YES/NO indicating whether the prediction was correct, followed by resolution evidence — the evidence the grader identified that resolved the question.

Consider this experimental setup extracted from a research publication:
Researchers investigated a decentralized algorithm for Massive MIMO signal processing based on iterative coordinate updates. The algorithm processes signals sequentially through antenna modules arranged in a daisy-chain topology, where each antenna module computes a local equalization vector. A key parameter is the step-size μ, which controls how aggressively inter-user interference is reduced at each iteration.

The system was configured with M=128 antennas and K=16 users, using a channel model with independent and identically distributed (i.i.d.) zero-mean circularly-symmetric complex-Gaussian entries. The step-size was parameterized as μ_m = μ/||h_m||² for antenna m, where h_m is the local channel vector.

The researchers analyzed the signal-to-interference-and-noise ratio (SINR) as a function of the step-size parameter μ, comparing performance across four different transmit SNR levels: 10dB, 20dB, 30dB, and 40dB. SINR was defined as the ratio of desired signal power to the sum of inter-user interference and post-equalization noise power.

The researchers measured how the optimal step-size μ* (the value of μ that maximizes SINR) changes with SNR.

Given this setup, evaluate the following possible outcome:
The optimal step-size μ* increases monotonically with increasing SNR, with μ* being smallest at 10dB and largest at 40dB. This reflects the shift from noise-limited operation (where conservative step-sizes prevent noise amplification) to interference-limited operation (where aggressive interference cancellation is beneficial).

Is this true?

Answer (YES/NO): YES